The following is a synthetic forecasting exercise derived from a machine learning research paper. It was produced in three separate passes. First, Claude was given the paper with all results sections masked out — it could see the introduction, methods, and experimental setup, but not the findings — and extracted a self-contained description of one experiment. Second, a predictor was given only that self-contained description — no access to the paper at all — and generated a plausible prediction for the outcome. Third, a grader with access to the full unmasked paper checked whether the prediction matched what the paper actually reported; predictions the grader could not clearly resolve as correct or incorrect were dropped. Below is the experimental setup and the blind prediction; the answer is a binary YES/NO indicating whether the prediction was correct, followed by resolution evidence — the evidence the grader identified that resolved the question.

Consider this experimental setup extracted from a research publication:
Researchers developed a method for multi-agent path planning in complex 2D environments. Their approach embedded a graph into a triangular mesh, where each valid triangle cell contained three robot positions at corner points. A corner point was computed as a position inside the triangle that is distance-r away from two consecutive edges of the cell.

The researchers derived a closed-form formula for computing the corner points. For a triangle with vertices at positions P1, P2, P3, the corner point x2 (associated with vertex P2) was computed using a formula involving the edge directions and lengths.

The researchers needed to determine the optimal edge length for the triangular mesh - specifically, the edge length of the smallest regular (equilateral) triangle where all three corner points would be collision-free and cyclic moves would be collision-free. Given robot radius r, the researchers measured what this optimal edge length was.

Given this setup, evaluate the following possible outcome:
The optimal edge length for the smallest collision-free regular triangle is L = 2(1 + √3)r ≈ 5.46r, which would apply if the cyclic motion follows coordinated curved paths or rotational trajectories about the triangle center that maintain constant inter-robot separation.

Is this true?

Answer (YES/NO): NO